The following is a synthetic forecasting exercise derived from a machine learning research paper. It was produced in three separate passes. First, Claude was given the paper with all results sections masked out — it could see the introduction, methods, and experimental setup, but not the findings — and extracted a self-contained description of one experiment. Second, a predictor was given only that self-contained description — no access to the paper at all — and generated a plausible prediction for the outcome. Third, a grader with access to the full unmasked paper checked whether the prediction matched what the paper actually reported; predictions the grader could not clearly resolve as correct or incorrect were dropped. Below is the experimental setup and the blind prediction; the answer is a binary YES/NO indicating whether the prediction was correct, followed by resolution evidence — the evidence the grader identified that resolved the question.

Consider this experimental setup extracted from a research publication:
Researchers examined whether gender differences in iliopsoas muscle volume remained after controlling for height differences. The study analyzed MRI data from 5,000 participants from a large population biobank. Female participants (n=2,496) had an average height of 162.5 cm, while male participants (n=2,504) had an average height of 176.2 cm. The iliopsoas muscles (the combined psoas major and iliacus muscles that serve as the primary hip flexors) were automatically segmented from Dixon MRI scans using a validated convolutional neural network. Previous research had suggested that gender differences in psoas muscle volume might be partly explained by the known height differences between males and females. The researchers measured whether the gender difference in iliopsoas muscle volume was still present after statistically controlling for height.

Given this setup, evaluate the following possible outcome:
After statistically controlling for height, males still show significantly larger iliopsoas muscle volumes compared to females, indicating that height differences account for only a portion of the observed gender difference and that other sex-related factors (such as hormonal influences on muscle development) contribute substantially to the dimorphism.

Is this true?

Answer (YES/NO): YES